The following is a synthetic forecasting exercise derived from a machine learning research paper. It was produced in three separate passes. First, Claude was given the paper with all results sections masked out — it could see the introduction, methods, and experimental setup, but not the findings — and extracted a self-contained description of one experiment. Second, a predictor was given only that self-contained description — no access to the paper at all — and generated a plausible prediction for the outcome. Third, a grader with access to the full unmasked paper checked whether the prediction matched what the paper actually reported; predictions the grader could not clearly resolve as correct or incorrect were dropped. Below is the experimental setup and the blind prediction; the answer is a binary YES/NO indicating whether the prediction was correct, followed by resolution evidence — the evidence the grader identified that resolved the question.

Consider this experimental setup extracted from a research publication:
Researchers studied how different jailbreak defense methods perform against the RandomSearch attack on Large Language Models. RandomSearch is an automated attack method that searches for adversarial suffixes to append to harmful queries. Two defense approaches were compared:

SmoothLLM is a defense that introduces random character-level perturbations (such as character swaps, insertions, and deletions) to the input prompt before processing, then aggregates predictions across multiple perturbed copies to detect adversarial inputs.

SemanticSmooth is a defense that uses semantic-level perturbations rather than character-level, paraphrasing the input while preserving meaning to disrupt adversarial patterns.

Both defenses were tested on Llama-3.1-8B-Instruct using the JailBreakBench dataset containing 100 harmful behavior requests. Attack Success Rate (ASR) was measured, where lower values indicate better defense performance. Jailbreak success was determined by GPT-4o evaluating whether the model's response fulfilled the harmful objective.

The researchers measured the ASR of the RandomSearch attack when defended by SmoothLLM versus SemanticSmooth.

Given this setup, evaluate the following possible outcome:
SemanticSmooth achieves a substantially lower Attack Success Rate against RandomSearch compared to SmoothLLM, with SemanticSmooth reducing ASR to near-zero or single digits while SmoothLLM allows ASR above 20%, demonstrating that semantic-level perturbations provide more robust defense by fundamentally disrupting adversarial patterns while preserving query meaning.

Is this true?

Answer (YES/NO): YES